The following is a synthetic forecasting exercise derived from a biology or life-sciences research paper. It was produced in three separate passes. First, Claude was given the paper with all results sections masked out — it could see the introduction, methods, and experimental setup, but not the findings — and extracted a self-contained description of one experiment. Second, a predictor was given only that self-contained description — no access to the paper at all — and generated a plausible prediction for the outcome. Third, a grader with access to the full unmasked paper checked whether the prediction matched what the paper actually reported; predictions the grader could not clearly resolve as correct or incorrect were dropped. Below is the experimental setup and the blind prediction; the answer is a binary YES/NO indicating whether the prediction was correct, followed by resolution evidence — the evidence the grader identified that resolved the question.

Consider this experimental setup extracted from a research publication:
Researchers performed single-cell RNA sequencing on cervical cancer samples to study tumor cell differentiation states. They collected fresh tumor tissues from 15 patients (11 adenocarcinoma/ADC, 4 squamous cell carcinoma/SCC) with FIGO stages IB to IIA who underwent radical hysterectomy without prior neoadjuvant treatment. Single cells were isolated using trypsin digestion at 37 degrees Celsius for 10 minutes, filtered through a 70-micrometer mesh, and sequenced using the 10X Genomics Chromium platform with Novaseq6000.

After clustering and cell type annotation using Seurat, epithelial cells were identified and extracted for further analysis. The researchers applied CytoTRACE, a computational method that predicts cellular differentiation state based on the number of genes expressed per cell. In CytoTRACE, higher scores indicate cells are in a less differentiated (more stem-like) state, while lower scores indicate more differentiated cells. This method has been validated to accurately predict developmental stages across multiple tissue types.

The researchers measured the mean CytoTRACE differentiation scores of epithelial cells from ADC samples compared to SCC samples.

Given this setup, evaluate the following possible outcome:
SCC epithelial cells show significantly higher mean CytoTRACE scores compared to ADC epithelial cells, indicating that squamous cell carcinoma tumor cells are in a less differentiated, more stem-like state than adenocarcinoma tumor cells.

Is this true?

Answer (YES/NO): NO